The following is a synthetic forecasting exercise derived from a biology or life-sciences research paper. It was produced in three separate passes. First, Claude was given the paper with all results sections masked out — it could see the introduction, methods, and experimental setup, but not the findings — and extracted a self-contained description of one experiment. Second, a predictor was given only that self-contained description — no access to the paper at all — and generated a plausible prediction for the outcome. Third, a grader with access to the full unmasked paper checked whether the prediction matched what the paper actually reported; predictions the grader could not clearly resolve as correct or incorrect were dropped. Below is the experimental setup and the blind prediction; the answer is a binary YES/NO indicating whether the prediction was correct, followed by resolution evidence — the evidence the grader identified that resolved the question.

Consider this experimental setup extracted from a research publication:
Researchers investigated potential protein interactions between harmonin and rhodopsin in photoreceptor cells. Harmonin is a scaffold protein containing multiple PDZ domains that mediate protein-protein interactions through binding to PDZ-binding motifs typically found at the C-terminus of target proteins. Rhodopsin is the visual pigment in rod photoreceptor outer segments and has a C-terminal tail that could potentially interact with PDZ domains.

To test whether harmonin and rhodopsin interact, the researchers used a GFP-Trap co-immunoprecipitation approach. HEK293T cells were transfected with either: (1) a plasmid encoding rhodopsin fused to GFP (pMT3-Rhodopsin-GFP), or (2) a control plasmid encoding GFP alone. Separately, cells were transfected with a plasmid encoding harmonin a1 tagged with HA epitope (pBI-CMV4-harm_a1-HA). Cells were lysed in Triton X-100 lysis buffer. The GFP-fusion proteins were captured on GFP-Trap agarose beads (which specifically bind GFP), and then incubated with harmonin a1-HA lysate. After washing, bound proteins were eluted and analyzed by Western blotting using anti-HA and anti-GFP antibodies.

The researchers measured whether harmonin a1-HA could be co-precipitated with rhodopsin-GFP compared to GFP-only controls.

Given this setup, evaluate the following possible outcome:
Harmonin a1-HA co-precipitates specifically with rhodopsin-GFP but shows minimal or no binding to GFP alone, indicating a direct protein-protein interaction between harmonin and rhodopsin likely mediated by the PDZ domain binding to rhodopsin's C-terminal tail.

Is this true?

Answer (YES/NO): YES